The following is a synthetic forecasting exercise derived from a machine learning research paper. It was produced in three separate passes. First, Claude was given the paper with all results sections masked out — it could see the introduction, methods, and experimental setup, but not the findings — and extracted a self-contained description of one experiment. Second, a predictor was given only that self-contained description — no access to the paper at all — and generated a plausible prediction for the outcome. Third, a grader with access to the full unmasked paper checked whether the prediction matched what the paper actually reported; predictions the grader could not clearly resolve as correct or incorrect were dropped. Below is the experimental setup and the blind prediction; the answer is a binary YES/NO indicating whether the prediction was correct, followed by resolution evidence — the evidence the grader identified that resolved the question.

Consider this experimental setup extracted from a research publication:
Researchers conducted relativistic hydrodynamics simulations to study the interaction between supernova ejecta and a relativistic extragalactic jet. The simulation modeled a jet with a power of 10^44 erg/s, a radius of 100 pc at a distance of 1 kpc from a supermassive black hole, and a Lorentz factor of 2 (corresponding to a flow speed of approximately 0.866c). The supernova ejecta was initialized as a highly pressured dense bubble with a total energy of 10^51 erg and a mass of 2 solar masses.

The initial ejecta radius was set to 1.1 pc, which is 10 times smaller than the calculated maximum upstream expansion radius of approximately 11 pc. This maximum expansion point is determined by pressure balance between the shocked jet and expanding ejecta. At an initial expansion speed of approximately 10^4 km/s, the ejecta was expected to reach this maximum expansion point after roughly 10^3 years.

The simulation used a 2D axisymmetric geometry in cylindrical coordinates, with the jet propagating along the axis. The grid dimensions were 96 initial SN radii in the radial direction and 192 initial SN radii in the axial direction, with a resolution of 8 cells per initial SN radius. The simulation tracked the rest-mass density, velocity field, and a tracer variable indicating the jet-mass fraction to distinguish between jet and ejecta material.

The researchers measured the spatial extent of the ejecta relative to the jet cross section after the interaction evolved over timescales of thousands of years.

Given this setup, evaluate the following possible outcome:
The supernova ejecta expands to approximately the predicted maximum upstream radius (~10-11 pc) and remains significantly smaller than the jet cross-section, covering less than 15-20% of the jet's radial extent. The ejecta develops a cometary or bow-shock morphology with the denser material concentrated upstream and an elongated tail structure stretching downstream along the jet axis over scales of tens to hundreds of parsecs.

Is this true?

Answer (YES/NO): NO